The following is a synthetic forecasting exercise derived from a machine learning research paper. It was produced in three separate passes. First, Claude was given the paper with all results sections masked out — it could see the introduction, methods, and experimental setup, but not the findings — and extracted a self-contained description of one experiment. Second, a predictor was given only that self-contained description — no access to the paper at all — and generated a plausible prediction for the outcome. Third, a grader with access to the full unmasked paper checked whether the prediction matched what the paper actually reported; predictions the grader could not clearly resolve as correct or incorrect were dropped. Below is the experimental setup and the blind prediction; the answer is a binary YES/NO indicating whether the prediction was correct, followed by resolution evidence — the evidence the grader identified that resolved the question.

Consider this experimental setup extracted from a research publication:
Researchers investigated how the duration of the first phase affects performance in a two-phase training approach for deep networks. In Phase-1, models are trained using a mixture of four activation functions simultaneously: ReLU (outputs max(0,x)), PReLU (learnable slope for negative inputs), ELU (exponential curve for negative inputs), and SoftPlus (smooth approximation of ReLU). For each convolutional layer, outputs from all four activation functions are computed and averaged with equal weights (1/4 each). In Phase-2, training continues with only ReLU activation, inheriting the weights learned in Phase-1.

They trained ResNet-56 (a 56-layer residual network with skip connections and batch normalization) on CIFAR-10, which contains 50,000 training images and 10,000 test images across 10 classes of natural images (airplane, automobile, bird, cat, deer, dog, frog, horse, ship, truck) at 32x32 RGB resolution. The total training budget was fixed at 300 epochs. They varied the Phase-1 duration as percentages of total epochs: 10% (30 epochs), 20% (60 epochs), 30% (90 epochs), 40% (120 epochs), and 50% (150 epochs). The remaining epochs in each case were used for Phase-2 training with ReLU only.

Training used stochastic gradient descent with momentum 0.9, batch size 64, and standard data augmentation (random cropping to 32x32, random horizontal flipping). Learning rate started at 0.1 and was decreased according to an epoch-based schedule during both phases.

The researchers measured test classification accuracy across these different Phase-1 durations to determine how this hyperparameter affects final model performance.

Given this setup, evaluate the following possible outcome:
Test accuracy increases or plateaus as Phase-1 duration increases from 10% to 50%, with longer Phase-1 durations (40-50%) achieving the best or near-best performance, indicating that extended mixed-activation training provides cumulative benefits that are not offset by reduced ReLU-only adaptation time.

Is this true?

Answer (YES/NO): YES